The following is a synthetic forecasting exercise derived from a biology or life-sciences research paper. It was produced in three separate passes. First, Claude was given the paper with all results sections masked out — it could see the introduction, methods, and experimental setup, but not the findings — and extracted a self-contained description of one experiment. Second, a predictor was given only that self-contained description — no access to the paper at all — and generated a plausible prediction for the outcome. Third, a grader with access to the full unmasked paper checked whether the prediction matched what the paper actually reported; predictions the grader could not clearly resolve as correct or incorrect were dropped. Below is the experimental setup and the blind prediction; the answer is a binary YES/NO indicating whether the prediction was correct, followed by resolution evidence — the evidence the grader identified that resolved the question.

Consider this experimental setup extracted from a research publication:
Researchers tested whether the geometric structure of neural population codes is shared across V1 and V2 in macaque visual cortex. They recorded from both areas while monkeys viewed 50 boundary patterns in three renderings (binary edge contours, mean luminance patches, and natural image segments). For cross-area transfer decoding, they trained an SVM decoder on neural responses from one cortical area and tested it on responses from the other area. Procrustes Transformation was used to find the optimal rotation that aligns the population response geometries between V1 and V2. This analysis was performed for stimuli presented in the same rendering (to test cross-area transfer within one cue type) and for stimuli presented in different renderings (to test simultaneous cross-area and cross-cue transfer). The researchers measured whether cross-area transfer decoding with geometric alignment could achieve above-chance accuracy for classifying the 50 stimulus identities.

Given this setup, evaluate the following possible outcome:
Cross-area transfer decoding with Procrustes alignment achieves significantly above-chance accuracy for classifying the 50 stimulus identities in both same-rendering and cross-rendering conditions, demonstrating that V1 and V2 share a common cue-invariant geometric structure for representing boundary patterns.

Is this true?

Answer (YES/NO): YES